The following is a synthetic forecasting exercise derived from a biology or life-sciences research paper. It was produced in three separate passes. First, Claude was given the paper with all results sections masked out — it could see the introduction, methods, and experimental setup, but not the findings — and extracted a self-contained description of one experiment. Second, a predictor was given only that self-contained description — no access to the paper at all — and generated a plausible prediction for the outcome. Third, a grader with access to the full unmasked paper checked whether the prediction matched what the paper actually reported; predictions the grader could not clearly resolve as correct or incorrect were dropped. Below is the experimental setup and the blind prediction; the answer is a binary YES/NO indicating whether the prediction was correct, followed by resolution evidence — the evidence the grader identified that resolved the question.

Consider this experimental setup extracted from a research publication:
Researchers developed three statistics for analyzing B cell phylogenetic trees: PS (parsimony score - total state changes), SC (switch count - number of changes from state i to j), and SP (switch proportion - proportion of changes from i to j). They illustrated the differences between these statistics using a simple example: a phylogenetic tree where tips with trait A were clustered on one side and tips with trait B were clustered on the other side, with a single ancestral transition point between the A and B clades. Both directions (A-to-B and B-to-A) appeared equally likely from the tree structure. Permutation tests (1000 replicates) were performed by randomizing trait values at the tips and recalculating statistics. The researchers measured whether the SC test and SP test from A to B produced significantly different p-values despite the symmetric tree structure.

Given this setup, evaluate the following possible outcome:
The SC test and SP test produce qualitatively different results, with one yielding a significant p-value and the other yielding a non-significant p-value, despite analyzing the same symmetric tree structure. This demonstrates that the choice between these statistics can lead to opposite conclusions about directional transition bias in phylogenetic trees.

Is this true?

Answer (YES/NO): YES